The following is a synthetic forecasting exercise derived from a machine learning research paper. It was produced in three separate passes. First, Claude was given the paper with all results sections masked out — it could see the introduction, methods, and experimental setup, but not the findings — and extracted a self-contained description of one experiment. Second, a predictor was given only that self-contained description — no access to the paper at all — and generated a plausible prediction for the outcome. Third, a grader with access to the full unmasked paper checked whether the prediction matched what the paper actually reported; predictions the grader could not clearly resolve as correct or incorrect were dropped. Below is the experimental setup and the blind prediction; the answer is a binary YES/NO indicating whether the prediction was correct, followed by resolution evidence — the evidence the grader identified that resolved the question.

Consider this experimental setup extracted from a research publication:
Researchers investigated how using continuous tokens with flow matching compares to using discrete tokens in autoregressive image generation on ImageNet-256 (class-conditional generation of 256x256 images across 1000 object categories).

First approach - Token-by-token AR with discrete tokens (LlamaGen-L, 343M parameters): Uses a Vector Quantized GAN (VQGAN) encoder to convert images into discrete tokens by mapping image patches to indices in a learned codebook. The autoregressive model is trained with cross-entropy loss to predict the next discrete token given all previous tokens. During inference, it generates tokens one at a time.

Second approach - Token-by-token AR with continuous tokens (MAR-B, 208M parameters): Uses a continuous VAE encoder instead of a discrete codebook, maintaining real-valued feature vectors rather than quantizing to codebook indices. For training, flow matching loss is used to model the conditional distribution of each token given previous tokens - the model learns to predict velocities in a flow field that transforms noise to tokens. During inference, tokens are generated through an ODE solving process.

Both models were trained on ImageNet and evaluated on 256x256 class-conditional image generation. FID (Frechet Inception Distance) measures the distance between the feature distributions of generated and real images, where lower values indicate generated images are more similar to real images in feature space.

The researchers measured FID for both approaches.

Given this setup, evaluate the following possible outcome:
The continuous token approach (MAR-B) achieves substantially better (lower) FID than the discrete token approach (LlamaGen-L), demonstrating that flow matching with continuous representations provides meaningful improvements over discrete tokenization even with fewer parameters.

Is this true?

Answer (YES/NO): YES